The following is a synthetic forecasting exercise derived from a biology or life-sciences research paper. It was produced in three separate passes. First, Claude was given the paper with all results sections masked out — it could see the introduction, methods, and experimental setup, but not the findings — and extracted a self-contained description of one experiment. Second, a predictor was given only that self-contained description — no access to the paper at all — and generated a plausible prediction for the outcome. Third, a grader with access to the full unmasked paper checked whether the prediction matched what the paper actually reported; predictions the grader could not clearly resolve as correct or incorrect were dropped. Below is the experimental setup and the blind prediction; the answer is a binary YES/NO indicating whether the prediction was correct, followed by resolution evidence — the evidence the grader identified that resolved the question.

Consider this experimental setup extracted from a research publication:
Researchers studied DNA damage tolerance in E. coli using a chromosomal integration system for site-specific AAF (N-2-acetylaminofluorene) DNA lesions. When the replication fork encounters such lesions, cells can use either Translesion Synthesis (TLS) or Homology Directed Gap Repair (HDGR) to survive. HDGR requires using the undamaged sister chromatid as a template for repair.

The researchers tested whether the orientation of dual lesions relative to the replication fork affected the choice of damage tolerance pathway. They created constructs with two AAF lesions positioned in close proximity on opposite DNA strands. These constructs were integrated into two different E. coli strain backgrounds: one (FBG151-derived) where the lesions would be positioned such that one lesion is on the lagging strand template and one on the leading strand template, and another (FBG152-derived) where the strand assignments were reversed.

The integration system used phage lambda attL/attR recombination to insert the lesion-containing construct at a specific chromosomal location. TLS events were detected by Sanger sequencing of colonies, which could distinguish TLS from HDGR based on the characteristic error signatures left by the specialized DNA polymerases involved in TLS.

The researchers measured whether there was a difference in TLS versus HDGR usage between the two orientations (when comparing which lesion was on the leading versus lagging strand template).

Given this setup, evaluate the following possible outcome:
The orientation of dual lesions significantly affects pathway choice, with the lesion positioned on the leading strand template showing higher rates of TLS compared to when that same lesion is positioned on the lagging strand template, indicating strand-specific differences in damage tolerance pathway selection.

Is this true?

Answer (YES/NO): NO